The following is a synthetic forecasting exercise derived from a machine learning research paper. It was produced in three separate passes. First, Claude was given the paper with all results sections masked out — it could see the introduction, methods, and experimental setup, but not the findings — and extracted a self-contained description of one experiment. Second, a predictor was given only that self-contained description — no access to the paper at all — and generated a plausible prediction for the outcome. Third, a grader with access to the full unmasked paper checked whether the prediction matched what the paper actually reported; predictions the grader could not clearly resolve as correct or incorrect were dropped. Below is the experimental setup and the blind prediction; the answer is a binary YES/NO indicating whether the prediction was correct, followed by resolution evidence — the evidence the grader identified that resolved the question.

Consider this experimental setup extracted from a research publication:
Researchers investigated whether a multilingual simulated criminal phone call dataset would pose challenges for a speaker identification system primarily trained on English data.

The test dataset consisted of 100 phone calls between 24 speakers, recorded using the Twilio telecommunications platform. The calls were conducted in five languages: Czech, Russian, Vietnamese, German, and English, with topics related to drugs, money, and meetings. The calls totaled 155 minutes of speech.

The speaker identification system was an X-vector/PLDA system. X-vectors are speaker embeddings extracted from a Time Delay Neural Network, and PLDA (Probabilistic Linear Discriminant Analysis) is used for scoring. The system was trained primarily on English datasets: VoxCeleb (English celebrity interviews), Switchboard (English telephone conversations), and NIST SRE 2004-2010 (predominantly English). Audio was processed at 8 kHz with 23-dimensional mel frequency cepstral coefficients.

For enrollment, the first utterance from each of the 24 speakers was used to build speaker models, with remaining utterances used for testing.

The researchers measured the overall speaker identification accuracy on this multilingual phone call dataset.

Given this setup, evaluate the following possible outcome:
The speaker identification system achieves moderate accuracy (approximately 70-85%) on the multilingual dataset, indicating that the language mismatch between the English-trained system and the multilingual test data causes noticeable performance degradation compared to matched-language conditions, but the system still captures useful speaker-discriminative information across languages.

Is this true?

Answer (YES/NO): NO